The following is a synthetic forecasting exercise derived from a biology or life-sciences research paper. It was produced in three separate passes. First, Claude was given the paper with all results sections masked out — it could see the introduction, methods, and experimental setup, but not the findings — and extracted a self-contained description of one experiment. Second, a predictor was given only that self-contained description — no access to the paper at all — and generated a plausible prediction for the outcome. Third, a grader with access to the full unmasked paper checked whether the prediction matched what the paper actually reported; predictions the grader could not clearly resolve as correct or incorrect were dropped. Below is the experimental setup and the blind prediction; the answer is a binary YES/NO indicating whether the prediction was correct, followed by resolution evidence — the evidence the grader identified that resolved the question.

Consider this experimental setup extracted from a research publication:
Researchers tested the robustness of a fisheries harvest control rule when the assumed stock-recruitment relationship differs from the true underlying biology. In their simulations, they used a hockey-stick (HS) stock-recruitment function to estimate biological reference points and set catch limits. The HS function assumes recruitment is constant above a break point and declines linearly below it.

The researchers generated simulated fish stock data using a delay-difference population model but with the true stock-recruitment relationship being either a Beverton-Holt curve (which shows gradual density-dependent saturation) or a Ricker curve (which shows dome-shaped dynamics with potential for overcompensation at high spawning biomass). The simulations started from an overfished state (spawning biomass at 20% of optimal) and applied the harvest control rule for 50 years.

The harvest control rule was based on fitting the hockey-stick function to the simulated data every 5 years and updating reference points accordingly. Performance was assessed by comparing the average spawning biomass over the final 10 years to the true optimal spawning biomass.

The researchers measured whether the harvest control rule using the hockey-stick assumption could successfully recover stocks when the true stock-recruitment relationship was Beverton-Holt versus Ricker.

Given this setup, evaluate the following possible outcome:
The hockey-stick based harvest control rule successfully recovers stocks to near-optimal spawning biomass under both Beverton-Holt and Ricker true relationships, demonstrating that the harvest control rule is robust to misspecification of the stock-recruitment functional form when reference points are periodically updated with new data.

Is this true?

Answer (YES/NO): NO